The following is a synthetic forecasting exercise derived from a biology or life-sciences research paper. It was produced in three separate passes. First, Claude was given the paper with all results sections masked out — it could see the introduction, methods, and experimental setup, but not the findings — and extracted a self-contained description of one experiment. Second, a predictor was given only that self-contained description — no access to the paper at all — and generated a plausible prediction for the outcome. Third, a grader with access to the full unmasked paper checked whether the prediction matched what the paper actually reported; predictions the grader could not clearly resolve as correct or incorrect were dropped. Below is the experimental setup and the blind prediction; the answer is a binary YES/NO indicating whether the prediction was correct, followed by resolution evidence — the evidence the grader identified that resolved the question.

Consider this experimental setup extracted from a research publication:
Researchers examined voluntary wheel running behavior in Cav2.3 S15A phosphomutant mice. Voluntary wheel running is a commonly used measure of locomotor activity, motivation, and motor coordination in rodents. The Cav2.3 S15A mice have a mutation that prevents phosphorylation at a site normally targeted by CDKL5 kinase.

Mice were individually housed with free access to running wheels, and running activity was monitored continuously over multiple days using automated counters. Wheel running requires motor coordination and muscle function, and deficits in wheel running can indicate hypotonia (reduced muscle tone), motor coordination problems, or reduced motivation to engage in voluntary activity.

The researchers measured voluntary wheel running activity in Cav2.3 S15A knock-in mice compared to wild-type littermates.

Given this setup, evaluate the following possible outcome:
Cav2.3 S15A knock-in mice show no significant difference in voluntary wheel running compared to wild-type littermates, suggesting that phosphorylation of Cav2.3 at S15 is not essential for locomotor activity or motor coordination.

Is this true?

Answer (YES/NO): NO